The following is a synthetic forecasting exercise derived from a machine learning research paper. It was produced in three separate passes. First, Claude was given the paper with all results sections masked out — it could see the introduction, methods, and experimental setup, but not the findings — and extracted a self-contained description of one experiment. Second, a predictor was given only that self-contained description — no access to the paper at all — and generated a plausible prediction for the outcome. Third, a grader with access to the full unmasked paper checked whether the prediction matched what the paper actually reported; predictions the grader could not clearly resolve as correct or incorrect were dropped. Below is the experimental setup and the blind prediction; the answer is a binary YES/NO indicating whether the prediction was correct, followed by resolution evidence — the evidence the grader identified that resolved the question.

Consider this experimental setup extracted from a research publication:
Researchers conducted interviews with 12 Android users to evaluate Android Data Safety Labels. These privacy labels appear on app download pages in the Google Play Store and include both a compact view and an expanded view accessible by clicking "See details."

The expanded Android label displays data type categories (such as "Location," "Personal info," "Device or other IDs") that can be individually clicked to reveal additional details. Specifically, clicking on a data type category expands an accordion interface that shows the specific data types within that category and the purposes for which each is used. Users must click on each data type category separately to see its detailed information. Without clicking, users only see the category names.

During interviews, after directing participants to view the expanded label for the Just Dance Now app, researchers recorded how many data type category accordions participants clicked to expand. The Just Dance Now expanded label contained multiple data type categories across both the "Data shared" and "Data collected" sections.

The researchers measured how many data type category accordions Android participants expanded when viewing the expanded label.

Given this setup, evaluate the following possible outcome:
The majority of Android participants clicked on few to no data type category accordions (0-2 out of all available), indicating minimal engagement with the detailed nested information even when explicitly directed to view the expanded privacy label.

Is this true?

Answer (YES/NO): YES